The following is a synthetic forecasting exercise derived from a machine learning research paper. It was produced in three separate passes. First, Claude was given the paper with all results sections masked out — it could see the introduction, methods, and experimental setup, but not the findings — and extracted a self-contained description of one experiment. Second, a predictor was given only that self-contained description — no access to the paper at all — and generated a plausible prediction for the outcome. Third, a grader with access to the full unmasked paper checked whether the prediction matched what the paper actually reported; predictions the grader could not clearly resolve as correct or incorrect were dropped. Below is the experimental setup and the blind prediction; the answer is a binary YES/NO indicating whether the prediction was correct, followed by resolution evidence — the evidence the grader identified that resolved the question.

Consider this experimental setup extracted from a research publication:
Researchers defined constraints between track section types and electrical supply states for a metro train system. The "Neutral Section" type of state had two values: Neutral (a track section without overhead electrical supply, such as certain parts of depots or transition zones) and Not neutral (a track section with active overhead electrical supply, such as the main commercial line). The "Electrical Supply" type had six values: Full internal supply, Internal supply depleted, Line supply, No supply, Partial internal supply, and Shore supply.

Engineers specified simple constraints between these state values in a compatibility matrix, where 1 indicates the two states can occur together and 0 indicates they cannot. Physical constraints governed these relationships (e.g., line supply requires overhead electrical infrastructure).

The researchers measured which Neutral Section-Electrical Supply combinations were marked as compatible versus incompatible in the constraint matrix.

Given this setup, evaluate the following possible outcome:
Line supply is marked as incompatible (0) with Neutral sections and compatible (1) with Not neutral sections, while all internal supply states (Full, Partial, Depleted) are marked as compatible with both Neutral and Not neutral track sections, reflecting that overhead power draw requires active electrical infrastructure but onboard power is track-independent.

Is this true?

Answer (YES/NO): NO